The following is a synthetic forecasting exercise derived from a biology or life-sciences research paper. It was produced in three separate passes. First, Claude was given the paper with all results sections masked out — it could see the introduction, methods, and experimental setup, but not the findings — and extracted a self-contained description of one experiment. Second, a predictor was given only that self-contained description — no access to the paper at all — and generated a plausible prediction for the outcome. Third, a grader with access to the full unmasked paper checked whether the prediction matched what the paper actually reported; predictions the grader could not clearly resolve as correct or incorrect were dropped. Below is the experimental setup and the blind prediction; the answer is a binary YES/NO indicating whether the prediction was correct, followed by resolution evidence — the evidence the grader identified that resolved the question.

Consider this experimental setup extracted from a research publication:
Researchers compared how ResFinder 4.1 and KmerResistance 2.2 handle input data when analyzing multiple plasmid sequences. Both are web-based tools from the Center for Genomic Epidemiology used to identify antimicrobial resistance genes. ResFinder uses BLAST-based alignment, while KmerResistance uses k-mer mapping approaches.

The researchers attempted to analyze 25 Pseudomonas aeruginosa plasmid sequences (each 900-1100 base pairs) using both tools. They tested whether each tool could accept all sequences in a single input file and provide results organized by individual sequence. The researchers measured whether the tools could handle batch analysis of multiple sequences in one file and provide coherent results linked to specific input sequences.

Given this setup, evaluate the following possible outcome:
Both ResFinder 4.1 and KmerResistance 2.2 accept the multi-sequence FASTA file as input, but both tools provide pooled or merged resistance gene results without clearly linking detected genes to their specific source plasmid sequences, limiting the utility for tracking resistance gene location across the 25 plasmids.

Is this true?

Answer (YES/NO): NO